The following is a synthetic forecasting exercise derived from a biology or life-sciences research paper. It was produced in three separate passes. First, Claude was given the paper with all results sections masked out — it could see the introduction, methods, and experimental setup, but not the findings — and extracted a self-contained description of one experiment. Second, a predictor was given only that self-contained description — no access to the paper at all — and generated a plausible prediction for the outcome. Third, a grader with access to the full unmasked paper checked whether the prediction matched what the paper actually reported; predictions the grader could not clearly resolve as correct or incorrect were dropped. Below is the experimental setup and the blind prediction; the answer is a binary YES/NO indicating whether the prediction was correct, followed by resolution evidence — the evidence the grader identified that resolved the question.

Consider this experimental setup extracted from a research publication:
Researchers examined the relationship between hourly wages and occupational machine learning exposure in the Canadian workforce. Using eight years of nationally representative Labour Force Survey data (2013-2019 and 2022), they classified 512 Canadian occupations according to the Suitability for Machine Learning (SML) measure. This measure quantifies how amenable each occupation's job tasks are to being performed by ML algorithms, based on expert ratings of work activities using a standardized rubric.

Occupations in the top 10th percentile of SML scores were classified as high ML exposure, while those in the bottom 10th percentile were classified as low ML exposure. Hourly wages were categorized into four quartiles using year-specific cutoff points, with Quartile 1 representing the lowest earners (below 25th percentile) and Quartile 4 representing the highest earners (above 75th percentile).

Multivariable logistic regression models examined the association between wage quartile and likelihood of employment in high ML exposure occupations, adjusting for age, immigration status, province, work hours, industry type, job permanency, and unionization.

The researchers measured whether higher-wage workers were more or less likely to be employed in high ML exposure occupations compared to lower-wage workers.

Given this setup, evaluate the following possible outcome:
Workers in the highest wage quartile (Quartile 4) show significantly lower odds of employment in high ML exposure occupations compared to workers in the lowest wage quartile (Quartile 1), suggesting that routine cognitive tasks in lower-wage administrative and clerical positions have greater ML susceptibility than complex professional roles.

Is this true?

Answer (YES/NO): YES